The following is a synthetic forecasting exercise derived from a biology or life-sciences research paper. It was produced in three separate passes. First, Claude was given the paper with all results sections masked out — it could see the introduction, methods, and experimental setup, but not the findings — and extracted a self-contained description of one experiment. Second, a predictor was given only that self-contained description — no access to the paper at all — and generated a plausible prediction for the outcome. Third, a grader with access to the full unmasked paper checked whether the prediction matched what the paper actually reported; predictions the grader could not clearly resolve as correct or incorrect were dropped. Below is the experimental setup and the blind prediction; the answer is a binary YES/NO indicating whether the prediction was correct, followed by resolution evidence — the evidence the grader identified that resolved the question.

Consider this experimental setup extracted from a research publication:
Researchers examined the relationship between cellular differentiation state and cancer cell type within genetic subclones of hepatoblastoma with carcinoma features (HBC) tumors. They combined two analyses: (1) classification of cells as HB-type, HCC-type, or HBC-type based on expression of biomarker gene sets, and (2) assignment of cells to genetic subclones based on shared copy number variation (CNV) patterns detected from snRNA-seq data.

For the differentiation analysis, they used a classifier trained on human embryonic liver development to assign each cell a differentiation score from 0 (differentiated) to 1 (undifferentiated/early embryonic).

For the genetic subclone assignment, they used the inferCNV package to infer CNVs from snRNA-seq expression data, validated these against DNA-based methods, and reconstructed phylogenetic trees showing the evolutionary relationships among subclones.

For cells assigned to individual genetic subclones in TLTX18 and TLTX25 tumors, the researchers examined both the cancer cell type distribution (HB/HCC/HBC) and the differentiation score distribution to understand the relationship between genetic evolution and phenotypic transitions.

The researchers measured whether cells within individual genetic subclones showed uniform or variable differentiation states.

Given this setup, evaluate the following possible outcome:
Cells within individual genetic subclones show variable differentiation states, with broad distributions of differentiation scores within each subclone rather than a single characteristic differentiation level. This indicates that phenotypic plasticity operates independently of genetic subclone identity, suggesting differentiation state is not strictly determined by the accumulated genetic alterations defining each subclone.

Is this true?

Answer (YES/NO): YES